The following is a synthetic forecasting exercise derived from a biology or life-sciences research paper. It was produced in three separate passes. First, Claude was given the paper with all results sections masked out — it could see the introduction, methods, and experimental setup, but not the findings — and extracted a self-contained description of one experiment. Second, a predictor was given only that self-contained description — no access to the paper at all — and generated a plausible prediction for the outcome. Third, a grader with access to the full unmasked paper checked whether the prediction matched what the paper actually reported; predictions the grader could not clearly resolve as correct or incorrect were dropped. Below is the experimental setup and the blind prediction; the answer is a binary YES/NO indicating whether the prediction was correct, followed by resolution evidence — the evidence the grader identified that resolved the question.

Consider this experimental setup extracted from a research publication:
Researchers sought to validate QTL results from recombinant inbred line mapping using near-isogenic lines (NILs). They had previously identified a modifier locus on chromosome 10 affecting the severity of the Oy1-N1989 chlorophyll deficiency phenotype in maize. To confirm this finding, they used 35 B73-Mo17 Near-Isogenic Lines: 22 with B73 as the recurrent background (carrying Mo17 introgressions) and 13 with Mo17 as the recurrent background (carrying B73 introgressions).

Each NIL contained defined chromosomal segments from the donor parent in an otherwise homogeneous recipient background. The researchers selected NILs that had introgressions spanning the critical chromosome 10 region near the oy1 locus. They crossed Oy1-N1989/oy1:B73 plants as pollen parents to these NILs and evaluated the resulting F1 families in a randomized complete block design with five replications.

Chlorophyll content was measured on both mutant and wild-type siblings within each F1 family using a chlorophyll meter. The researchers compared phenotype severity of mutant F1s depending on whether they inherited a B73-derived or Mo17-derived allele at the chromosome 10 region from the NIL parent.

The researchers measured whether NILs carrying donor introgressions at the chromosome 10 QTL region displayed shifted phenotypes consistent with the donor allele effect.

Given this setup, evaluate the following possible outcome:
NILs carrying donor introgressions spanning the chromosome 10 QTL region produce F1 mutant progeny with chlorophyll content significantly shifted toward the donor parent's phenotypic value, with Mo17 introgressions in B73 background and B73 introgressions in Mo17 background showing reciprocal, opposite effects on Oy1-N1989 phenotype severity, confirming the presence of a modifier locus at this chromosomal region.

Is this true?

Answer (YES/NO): YES